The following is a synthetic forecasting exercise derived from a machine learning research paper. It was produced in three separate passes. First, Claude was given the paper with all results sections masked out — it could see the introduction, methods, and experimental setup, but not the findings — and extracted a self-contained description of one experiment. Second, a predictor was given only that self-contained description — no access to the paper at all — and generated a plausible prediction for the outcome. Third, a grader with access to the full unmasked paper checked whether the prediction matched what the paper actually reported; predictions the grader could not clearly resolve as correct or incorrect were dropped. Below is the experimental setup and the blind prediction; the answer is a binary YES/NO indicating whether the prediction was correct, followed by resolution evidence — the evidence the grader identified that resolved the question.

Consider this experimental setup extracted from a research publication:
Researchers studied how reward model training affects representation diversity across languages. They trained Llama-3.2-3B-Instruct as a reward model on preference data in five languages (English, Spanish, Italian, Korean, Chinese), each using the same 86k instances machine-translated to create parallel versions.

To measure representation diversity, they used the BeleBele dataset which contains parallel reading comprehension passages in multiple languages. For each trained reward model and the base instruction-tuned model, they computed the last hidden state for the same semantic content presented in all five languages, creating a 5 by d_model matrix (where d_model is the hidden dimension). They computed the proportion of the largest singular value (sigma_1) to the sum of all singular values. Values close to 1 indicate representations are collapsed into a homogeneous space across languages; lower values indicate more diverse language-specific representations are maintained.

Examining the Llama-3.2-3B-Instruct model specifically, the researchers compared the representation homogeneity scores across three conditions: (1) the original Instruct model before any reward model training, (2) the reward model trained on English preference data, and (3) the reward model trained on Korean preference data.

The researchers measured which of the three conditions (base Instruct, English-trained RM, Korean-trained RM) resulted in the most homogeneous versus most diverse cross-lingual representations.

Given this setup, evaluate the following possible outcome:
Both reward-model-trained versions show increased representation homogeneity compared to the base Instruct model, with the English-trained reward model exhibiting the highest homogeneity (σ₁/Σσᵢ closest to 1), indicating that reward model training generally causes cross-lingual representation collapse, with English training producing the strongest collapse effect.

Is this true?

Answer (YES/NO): NO